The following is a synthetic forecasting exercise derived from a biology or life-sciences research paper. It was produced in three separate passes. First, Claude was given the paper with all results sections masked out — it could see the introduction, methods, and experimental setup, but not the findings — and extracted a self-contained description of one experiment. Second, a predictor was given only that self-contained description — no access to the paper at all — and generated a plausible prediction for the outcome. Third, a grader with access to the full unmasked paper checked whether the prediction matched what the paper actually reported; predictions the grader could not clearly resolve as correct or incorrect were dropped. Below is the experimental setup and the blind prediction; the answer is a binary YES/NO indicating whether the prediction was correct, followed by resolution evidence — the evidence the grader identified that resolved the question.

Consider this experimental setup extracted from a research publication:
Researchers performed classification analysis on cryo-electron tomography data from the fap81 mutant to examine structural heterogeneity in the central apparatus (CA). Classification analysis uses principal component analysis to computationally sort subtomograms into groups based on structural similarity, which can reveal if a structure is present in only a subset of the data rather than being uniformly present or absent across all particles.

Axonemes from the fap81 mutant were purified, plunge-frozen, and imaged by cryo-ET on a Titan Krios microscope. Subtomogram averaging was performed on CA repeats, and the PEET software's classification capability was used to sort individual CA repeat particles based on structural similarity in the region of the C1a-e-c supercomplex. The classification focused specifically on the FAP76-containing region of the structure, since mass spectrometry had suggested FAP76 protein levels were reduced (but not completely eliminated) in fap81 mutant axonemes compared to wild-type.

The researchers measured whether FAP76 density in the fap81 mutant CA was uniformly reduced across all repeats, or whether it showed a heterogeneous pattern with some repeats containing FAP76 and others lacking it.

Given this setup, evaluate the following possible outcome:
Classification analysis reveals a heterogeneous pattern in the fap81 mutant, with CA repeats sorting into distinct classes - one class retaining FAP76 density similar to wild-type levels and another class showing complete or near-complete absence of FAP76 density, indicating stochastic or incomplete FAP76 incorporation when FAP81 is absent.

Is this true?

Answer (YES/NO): NO